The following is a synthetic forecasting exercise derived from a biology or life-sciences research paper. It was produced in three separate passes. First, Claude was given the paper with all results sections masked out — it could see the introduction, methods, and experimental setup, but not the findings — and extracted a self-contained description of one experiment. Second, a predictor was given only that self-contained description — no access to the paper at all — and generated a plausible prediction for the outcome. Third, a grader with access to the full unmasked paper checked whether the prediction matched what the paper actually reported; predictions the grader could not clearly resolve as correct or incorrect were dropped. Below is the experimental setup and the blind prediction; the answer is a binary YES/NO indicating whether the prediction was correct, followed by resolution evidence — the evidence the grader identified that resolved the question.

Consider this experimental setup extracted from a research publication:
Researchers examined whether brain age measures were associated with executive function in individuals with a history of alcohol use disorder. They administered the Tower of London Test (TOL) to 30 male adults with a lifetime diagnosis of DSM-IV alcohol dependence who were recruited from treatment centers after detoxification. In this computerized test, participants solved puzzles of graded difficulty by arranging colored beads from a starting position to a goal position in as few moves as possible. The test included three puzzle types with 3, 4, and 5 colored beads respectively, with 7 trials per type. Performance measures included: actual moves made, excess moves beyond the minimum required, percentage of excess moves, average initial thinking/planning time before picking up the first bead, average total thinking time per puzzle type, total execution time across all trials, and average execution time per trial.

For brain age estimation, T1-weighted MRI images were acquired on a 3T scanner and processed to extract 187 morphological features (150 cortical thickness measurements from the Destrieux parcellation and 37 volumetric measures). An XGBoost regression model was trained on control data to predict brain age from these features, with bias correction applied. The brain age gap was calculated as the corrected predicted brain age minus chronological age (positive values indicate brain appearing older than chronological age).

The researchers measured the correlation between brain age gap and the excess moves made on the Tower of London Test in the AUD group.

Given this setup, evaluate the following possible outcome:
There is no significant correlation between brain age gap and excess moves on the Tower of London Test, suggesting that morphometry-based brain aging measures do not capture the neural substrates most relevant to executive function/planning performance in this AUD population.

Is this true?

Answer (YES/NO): YES